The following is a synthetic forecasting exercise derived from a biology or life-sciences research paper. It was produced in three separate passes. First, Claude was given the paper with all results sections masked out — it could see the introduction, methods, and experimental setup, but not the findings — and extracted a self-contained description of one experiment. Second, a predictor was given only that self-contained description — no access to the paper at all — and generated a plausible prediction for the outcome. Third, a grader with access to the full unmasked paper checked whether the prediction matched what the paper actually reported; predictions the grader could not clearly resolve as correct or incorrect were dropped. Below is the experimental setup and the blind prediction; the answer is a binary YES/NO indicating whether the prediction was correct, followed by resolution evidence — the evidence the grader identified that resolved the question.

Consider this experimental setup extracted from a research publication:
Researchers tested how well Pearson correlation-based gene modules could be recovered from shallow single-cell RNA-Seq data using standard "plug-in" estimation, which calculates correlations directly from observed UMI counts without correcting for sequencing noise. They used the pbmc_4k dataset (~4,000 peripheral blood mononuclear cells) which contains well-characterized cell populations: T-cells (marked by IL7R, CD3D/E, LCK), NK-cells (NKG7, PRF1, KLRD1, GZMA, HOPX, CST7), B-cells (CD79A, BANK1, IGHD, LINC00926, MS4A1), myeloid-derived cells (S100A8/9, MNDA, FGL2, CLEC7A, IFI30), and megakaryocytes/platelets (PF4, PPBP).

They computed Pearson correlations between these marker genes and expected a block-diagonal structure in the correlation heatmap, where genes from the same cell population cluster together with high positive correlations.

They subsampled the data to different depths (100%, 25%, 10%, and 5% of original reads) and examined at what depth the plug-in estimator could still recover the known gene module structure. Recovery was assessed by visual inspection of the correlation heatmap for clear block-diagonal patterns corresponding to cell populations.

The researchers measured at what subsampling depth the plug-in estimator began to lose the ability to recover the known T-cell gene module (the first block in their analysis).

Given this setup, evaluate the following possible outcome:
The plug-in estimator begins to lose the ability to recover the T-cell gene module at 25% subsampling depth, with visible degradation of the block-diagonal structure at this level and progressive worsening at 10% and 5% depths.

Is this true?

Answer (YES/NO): YES